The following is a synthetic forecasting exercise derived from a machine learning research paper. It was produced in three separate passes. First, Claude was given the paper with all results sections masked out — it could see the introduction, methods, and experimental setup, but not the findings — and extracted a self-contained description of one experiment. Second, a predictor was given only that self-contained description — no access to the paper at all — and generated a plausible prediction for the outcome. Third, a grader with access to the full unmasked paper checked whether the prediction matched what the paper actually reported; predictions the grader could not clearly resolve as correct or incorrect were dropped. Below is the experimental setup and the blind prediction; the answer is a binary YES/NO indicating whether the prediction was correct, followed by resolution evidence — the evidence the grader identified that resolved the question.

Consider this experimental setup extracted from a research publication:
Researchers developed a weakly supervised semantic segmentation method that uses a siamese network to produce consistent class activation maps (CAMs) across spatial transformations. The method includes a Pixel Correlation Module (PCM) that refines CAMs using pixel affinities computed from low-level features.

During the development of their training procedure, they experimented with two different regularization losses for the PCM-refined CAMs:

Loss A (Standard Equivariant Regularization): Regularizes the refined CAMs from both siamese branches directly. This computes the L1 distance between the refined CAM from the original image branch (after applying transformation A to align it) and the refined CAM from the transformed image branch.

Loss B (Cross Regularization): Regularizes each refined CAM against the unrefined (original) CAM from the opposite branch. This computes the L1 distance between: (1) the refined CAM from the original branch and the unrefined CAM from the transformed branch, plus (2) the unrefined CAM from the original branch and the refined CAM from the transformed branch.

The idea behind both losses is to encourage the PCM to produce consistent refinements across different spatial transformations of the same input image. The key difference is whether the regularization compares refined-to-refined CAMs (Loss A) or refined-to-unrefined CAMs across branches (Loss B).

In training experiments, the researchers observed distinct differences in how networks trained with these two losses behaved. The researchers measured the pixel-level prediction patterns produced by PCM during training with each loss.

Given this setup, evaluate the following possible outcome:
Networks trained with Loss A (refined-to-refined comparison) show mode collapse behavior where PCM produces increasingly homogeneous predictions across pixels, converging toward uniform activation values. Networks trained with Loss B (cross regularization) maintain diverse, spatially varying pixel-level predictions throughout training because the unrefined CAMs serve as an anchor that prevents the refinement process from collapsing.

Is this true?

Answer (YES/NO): YES